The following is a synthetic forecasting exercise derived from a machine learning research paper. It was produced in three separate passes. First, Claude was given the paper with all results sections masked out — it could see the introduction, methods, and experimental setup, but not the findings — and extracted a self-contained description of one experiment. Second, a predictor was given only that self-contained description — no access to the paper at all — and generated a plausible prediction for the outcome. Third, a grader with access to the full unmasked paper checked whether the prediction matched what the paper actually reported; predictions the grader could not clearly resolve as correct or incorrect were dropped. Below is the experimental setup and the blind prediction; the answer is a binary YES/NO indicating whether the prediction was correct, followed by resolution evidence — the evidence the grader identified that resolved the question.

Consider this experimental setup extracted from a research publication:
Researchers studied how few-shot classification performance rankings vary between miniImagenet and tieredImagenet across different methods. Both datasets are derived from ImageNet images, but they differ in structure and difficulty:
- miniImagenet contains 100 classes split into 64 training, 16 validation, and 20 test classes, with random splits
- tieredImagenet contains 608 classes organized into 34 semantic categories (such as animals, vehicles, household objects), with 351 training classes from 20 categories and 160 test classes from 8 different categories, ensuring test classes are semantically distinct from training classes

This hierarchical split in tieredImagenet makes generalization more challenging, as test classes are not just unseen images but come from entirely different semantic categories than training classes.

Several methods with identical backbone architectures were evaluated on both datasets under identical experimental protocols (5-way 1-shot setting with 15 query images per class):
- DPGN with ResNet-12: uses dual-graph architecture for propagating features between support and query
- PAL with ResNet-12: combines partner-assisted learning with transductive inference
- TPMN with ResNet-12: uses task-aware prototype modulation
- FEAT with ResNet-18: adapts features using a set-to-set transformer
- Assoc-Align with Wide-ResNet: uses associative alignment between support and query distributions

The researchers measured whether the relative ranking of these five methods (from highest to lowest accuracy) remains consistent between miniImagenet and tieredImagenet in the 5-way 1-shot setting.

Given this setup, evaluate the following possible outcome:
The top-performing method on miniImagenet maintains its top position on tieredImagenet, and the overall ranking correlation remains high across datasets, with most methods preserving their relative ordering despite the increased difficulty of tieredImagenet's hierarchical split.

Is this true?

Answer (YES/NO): NO